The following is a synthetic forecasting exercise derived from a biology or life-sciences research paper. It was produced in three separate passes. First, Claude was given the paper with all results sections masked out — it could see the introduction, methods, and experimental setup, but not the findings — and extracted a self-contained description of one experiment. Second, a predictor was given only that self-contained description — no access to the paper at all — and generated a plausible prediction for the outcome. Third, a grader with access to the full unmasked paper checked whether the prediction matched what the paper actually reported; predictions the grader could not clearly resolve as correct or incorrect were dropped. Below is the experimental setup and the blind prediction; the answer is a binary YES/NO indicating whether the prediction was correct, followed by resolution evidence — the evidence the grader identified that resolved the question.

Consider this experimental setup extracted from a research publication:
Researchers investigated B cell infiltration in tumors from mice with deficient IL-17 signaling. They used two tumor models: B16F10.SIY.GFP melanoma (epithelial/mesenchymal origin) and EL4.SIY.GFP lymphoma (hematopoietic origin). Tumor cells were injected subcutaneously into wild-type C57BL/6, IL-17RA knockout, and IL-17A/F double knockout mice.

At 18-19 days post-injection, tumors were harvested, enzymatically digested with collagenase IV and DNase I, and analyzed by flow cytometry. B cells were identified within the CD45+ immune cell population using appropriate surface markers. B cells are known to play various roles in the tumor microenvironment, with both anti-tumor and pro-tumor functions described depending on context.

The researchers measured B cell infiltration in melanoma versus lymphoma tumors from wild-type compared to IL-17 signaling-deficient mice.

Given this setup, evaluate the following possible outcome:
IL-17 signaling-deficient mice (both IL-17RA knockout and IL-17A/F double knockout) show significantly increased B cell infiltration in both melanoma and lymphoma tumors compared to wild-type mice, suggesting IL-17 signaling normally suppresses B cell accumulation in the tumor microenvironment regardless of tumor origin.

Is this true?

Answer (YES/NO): NO